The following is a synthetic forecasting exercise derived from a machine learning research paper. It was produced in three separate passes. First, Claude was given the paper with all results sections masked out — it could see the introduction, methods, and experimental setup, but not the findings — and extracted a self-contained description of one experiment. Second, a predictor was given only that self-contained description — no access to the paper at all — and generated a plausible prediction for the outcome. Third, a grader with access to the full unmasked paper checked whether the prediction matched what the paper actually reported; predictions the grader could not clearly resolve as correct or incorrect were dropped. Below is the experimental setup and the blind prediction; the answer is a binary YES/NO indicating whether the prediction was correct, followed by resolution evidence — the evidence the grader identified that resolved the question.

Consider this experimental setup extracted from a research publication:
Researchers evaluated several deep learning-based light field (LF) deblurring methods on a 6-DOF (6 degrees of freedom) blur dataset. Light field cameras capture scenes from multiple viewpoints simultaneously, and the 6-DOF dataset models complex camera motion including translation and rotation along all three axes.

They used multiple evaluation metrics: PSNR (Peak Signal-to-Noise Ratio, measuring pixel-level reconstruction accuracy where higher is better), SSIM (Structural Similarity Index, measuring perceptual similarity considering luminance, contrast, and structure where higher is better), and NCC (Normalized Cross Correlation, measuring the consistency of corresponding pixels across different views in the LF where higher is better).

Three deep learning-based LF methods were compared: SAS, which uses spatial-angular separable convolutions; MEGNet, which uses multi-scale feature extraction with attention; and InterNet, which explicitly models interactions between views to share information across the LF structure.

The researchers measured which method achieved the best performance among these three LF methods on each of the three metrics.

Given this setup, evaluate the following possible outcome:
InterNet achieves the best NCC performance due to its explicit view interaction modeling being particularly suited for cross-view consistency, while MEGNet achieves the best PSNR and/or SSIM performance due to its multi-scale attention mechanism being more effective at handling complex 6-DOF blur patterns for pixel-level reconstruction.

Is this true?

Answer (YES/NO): NO